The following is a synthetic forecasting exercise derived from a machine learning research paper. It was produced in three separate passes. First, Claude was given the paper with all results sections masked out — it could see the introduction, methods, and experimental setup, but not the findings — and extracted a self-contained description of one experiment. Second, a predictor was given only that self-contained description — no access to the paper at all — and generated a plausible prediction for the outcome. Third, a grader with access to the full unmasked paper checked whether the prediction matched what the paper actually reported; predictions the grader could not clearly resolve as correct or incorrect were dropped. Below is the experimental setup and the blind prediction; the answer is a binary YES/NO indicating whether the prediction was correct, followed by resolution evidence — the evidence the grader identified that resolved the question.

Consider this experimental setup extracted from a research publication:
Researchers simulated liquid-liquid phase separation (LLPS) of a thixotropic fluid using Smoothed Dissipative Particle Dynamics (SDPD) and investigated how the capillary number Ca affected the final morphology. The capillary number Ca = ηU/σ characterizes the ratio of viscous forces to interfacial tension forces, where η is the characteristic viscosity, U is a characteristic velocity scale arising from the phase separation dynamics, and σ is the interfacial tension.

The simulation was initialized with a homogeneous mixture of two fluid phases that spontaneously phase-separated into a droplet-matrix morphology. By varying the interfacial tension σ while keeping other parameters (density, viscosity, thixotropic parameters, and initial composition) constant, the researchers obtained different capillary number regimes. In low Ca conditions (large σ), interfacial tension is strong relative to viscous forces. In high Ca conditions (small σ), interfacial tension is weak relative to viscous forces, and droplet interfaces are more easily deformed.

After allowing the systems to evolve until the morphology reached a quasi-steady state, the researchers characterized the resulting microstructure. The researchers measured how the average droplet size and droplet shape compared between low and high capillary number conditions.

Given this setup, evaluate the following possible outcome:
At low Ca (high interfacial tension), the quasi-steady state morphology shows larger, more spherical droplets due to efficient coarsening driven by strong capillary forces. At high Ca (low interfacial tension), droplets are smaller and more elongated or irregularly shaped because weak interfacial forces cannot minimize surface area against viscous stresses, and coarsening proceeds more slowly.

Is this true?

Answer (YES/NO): NO